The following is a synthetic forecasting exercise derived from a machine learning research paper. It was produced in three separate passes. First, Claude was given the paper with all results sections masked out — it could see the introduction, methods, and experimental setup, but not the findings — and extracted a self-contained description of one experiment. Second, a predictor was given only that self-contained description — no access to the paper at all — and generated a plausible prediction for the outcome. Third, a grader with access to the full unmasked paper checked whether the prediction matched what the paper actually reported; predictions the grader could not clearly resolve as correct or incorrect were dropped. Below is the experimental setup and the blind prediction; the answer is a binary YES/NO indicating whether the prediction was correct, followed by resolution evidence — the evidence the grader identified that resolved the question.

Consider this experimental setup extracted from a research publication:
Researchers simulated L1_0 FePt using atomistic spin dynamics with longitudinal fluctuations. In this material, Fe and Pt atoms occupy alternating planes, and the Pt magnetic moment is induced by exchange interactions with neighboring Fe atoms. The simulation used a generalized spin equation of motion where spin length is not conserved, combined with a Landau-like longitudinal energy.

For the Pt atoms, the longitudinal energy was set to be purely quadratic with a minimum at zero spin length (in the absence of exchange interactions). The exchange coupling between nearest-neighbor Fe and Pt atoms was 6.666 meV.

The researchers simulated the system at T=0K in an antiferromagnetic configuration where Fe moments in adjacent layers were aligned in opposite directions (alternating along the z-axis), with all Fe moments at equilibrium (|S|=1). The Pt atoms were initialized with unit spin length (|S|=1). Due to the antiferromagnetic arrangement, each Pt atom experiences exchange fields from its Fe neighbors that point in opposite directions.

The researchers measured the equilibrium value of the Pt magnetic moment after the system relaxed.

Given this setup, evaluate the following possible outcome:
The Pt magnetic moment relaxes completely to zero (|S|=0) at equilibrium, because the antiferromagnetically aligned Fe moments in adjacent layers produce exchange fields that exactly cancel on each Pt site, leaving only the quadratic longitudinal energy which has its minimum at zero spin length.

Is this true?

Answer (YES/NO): YES